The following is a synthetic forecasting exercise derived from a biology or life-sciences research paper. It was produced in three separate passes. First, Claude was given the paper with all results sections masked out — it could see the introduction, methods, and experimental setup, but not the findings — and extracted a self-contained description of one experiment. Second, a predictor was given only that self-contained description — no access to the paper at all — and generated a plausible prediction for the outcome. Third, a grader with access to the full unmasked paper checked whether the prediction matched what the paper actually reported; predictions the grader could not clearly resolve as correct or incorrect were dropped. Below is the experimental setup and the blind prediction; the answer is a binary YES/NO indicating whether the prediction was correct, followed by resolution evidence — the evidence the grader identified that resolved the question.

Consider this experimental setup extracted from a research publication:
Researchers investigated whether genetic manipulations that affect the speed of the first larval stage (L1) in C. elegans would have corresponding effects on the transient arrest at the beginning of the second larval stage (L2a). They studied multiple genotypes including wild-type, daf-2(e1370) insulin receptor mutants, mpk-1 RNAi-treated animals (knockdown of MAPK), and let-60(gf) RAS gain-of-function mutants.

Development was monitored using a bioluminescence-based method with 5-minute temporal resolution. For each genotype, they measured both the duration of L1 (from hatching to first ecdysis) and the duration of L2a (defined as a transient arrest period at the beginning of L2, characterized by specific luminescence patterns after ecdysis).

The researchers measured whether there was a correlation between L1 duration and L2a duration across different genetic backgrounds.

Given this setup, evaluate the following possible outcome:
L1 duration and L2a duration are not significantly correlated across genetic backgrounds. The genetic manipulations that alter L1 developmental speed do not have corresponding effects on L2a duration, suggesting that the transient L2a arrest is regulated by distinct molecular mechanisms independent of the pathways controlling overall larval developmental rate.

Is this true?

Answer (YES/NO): NO